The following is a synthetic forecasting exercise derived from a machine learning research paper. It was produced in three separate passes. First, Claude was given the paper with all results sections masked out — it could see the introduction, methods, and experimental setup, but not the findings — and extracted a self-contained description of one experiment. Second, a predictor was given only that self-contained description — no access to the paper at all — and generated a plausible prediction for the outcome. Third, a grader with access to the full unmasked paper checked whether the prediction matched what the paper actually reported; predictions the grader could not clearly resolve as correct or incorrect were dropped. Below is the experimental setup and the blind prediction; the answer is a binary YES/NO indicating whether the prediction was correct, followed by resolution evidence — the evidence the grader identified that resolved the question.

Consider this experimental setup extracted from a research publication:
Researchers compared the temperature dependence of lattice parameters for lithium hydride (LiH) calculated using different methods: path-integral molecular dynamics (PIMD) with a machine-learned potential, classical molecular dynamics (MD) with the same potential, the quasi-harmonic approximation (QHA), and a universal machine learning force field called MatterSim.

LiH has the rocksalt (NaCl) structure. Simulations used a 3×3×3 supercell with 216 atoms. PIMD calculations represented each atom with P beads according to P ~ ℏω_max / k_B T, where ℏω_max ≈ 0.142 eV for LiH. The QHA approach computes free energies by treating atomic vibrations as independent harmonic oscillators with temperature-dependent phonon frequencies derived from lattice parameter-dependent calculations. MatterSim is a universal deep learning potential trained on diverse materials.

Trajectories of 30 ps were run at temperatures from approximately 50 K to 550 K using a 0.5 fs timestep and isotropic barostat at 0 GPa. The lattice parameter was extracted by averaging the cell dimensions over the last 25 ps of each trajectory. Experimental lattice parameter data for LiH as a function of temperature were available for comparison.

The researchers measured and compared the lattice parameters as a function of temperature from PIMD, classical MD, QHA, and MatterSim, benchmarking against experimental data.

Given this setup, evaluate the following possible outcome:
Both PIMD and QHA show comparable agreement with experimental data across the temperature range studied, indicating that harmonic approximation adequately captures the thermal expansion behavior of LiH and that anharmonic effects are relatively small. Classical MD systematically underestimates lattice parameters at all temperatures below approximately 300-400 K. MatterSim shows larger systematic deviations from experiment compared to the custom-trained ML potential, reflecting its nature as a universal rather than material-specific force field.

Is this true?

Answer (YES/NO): NO